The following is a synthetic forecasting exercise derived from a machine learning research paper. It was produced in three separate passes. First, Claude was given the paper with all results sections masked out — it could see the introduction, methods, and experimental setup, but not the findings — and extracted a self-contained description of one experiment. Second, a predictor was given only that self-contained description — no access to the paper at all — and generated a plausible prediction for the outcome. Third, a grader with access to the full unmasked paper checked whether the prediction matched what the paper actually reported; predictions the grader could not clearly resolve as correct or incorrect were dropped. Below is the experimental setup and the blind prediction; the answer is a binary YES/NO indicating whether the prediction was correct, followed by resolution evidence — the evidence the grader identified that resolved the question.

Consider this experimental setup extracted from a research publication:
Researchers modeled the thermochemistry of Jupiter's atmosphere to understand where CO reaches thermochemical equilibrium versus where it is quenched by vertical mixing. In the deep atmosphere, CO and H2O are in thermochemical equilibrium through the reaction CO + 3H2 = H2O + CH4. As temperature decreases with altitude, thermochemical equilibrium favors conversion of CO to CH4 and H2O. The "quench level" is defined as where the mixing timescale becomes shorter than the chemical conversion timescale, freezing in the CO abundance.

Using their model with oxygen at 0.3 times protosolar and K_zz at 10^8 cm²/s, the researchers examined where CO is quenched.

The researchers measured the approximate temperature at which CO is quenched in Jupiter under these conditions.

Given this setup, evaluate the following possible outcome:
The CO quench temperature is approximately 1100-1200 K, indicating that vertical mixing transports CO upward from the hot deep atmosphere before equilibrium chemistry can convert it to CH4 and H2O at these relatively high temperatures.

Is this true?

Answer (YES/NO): NO